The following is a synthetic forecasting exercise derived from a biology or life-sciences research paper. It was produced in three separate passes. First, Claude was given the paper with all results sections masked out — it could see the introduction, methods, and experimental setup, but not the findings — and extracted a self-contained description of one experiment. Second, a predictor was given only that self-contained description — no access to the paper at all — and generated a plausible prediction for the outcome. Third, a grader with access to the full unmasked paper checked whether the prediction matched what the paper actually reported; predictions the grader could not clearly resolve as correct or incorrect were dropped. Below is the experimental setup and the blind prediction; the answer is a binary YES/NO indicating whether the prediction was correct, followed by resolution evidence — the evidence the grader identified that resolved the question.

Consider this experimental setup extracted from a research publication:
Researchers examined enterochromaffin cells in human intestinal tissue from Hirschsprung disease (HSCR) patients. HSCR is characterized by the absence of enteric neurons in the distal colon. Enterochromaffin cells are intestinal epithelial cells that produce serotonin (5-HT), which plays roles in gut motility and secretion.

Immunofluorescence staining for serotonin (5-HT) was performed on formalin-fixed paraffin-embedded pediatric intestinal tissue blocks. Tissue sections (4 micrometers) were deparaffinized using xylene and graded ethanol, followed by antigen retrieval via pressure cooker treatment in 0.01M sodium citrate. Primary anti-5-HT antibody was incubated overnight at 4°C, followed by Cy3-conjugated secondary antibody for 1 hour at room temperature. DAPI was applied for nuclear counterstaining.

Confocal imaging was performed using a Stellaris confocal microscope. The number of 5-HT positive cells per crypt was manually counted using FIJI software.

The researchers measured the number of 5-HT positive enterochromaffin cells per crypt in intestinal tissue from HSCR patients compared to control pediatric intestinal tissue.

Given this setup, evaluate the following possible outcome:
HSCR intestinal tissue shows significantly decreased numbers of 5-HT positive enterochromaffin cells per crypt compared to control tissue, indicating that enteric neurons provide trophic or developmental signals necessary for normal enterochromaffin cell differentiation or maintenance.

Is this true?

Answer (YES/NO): YES